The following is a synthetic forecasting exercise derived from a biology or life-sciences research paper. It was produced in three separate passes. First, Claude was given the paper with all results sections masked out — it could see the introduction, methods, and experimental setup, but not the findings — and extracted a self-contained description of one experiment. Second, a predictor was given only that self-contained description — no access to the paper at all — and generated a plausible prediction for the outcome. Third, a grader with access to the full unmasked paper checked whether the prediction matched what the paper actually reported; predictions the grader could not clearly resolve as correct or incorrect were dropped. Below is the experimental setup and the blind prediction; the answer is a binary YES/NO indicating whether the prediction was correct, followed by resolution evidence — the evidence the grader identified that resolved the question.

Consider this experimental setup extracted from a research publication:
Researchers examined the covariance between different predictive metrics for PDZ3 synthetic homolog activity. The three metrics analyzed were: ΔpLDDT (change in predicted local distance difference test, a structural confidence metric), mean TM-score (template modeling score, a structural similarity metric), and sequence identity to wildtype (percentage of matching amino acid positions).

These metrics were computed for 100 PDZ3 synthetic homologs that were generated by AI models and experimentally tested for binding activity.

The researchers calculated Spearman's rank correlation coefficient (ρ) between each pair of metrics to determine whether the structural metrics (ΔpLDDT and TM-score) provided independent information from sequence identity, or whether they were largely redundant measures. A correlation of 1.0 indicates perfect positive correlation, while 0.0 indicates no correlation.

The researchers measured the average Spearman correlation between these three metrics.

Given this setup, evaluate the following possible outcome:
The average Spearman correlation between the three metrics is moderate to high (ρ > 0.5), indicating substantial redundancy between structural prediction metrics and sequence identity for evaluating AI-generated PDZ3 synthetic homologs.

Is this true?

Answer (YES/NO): YES